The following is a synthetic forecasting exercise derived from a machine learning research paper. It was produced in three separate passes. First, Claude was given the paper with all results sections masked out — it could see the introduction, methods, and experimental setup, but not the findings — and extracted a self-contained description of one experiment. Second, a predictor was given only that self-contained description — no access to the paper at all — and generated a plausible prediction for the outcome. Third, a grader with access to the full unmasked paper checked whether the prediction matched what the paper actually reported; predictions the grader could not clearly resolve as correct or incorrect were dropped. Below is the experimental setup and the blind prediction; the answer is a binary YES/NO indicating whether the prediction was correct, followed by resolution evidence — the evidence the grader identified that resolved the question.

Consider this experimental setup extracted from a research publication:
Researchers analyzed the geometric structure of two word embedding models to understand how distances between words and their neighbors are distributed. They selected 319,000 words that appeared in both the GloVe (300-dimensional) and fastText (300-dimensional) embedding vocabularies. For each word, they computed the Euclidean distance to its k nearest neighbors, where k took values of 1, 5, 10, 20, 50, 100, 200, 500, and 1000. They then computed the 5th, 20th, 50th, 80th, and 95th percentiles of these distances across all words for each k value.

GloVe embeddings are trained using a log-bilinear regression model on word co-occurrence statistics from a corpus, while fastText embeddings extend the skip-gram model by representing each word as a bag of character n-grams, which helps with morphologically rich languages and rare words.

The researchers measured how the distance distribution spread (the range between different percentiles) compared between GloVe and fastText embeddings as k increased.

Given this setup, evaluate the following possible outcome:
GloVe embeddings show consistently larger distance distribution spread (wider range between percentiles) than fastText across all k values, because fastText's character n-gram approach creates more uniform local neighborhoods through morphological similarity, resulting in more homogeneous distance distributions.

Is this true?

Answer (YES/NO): NO